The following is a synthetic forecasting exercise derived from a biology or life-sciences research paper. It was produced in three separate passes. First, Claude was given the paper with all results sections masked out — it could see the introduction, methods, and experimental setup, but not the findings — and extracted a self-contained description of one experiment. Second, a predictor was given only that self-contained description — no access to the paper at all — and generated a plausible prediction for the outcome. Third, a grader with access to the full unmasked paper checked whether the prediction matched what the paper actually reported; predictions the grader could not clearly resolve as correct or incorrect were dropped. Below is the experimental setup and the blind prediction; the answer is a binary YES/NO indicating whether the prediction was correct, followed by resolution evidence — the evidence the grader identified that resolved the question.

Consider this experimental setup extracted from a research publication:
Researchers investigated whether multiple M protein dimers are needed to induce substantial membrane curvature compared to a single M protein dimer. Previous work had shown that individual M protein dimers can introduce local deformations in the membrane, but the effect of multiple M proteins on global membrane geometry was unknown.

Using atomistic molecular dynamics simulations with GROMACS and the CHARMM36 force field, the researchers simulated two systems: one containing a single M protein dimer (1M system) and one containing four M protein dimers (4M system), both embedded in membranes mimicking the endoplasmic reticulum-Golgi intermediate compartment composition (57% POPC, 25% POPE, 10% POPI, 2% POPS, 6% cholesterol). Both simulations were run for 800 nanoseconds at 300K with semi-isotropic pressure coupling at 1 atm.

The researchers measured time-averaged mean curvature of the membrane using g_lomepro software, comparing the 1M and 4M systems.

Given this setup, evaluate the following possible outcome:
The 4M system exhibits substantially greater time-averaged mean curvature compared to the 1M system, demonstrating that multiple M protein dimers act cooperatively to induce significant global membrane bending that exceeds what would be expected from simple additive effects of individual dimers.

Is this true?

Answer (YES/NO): YES